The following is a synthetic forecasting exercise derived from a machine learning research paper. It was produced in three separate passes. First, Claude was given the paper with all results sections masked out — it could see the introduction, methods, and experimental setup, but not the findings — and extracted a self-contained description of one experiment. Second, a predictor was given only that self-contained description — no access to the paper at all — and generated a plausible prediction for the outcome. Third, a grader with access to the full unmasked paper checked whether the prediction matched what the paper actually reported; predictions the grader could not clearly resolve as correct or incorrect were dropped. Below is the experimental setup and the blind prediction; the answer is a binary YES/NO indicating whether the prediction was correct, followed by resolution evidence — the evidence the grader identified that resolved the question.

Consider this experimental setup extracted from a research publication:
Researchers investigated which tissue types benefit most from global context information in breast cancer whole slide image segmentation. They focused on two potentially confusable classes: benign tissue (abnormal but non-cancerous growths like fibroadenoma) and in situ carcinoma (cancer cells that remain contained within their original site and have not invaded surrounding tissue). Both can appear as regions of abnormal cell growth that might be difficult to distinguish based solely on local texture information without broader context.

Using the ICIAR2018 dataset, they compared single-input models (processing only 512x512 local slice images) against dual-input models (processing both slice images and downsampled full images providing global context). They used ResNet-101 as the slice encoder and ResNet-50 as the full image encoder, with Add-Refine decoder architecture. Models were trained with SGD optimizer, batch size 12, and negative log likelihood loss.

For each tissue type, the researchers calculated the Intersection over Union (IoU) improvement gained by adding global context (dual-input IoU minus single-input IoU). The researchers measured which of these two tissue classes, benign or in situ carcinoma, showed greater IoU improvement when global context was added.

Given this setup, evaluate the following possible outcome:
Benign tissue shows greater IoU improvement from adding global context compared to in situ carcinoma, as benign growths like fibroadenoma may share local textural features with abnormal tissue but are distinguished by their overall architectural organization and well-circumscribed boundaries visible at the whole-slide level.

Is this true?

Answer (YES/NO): YES